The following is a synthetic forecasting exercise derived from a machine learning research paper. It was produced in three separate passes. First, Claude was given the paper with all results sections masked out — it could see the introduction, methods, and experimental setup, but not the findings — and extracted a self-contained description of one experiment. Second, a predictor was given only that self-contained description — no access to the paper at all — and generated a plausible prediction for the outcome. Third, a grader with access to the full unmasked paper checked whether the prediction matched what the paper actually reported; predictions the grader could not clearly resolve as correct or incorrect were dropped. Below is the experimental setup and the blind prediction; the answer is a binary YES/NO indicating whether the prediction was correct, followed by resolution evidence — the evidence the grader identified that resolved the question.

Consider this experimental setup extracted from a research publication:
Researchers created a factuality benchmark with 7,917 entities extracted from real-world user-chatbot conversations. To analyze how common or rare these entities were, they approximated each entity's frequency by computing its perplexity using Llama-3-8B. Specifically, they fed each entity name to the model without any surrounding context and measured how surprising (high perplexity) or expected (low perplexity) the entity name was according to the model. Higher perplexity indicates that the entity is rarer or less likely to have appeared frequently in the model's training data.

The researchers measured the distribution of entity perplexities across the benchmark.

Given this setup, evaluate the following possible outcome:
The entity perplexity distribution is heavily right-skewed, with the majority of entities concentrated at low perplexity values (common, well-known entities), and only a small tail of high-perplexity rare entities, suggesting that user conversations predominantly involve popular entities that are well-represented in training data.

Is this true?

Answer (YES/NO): YES